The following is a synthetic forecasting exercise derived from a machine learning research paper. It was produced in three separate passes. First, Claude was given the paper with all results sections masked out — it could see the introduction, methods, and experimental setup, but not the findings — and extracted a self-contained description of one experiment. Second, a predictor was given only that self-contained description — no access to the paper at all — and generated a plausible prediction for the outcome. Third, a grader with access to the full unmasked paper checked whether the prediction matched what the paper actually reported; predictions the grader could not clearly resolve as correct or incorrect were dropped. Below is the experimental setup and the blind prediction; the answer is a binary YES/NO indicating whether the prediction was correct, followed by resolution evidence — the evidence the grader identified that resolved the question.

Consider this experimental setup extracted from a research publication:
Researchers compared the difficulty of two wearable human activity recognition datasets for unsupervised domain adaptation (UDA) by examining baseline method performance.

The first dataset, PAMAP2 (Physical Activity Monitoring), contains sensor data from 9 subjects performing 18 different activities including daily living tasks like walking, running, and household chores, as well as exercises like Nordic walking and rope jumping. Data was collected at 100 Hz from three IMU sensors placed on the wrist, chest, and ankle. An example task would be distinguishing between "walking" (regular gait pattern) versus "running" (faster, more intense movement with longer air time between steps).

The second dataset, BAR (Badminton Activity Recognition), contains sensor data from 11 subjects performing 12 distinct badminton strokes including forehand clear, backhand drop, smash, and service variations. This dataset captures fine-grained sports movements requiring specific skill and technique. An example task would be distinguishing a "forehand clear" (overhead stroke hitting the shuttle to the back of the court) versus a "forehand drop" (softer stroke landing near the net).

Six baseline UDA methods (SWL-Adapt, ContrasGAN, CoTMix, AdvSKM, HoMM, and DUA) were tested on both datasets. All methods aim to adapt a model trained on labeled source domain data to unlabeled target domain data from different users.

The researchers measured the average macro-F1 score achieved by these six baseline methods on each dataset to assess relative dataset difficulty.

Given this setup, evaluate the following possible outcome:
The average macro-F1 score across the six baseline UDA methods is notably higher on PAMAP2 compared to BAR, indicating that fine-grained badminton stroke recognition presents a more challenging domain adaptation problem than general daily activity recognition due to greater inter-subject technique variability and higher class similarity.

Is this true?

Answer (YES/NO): NO